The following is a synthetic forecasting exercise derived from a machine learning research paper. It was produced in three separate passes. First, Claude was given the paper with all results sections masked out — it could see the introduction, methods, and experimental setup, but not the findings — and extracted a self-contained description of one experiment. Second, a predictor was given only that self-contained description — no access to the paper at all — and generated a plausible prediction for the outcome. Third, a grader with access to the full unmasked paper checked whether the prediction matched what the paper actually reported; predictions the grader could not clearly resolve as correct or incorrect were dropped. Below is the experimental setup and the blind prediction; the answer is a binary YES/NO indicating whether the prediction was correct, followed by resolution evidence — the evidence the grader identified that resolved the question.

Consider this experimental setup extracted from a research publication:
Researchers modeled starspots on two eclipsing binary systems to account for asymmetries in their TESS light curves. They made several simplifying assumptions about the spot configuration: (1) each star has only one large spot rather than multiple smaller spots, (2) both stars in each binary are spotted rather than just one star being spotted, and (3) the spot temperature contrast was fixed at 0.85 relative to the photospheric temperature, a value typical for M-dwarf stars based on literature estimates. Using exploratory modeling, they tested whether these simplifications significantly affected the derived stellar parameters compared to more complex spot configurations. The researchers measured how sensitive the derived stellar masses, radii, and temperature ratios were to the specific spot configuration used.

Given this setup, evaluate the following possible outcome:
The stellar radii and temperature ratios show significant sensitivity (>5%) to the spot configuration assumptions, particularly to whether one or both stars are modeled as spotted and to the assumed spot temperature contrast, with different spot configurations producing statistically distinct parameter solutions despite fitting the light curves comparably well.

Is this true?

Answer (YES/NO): NO